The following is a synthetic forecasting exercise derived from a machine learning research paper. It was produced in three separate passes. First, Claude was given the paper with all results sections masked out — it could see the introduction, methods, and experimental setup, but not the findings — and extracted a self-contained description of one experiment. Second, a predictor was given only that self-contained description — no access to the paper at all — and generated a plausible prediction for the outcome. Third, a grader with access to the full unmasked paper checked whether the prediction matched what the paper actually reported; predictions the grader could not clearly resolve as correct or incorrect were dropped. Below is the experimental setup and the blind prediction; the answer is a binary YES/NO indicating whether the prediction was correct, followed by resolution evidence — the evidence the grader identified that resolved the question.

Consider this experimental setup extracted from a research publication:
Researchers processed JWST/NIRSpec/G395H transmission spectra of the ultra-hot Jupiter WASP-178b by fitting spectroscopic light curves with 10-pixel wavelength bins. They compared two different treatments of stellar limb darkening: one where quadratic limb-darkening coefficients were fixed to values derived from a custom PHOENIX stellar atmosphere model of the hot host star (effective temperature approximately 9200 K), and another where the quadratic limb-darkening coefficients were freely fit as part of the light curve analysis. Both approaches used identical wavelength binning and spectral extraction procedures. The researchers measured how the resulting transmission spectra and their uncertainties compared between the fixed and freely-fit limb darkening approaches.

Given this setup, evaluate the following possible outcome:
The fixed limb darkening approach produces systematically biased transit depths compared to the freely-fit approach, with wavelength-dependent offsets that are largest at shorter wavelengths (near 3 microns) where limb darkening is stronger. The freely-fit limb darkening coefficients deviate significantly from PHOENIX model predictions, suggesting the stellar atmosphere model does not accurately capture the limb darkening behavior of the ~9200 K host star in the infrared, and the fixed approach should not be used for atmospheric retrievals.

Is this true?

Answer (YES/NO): NO